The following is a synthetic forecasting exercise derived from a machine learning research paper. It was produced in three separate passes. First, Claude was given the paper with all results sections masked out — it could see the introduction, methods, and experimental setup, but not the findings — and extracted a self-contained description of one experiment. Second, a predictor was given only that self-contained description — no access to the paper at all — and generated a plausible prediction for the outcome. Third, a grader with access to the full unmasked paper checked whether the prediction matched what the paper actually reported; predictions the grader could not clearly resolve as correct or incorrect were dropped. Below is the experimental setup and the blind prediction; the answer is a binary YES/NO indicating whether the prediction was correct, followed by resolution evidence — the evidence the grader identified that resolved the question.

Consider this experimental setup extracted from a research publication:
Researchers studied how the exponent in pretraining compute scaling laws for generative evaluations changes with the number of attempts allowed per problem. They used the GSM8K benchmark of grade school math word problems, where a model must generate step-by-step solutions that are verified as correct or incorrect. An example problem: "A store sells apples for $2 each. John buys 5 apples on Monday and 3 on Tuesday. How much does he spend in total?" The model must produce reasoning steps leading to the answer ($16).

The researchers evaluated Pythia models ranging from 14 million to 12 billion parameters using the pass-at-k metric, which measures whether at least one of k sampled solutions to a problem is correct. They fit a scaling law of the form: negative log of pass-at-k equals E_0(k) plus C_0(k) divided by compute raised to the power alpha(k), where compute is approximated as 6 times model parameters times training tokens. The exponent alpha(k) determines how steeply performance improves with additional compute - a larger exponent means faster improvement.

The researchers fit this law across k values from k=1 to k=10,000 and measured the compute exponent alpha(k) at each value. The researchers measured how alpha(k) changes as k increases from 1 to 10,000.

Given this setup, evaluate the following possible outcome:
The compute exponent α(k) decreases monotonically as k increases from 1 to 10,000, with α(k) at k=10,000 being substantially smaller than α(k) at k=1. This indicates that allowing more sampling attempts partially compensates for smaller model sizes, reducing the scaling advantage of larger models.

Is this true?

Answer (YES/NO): NO